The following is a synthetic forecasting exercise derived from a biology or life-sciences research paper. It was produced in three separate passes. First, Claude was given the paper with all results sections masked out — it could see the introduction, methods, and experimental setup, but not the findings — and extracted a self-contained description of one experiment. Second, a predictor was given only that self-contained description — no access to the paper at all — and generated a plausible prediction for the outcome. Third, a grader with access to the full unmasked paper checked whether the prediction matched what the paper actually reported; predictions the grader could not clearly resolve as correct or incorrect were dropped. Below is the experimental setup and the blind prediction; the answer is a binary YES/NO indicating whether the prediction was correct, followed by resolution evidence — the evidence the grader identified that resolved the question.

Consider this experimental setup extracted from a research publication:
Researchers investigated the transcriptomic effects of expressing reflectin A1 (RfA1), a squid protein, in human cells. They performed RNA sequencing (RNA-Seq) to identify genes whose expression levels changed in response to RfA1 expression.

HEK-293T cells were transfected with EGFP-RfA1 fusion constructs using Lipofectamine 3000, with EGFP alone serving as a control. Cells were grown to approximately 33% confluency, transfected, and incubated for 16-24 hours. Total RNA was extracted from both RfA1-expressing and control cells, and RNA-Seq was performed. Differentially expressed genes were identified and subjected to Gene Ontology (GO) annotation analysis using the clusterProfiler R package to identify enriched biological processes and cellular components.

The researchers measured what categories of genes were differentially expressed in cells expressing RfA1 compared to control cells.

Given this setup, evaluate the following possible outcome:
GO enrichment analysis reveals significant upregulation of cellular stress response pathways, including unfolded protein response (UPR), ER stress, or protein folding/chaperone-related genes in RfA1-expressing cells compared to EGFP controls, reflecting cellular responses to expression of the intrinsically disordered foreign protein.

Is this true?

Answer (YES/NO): NO